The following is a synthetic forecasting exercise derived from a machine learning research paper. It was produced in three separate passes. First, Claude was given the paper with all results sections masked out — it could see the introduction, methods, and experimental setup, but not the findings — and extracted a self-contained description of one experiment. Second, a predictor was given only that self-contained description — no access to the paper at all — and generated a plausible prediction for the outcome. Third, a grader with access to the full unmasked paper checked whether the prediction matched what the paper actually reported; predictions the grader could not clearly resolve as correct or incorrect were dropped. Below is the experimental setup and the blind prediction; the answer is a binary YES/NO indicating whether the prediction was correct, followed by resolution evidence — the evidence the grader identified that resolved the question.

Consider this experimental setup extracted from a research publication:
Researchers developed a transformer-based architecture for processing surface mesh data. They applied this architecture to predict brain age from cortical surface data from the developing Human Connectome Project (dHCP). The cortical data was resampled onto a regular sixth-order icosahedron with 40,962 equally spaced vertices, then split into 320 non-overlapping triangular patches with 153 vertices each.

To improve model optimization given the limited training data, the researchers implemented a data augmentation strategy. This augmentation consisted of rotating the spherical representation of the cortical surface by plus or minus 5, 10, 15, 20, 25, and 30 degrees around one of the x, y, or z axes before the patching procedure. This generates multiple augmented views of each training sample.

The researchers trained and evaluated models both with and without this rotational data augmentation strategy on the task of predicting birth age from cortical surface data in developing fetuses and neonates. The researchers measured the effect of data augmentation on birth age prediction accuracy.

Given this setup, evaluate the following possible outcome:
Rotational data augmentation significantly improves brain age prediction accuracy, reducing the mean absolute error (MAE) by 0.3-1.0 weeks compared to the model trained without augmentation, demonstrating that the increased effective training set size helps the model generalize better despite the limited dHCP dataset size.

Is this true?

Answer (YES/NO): NO